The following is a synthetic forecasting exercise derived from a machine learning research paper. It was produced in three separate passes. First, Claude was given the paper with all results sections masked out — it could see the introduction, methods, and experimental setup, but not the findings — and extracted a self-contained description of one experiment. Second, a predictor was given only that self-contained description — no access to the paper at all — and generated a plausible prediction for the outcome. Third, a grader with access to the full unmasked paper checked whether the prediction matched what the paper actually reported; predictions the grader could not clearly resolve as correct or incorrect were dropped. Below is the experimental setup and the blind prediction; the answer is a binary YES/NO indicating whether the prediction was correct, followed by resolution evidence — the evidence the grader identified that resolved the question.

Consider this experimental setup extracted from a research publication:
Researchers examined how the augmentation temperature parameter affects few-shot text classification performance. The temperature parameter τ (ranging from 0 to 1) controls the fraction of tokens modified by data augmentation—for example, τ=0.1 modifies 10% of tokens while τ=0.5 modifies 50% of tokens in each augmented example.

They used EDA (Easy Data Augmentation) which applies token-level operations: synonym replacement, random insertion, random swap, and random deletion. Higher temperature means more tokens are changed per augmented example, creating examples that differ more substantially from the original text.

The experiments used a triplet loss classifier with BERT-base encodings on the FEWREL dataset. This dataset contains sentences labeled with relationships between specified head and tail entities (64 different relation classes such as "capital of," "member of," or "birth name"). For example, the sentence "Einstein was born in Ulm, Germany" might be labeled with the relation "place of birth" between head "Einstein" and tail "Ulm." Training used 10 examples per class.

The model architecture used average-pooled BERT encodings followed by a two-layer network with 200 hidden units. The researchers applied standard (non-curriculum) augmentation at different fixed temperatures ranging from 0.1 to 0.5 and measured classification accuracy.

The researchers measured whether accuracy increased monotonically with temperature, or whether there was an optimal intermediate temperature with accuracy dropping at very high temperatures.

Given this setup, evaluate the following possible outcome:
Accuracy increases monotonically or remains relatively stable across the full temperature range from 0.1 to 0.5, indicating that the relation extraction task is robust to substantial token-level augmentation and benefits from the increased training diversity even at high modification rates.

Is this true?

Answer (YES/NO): NO